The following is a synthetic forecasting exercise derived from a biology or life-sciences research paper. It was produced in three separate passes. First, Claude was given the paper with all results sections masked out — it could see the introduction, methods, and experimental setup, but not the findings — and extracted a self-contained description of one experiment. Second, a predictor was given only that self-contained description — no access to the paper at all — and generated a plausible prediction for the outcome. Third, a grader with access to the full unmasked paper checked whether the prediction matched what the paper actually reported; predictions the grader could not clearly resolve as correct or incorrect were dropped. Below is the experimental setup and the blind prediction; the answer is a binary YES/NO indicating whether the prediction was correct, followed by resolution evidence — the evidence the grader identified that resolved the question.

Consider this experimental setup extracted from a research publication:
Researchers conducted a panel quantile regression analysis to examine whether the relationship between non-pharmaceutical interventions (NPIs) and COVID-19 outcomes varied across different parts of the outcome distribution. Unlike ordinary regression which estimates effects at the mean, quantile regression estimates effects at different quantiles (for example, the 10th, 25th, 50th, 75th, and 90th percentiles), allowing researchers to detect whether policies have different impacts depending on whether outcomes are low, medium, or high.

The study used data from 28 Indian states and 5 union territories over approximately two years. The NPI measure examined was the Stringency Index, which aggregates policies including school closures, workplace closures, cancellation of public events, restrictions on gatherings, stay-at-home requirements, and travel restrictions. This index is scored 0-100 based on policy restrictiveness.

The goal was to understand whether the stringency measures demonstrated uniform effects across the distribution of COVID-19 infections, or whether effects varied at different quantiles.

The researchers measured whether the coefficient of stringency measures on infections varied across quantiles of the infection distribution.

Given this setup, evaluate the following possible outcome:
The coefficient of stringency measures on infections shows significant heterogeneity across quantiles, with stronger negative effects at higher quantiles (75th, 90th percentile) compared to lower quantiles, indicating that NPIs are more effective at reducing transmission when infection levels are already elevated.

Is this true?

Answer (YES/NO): NO